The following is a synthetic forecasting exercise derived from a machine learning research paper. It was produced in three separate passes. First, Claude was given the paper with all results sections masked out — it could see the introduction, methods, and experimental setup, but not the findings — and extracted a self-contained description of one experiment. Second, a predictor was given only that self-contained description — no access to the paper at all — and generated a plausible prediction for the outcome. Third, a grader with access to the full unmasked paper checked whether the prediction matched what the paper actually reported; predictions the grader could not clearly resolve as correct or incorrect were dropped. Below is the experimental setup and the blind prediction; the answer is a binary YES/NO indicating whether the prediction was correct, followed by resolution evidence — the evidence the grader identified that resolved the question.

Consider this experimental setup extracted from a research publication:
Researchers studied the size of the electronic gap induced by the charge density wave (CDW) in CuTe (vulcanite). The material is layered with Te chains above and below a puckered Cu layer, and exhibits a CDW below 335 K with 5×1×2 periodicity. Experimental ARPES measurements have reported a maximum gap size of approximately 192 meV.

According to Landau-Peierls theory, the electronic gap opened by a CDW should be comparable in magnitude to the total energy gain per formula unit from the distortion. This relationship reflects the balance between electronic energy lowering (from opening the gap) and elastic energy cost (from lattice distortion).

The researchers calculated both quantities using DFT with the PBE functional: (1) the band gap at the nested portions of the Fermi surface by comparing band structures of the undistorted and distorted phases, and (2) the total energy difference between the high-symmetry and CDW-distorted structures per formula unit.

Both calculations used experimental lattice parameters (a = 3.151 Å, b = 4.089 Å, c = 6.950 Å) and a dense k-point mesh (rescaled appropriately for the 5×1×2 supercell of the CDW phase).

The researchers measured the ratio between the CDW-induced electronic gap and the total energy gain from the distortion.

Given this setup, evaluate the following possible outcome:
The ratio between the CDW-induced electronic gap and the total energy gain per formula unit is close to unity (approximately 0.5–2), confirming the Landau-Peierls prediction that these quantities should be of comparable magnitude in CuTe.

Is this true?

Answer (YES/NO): NO